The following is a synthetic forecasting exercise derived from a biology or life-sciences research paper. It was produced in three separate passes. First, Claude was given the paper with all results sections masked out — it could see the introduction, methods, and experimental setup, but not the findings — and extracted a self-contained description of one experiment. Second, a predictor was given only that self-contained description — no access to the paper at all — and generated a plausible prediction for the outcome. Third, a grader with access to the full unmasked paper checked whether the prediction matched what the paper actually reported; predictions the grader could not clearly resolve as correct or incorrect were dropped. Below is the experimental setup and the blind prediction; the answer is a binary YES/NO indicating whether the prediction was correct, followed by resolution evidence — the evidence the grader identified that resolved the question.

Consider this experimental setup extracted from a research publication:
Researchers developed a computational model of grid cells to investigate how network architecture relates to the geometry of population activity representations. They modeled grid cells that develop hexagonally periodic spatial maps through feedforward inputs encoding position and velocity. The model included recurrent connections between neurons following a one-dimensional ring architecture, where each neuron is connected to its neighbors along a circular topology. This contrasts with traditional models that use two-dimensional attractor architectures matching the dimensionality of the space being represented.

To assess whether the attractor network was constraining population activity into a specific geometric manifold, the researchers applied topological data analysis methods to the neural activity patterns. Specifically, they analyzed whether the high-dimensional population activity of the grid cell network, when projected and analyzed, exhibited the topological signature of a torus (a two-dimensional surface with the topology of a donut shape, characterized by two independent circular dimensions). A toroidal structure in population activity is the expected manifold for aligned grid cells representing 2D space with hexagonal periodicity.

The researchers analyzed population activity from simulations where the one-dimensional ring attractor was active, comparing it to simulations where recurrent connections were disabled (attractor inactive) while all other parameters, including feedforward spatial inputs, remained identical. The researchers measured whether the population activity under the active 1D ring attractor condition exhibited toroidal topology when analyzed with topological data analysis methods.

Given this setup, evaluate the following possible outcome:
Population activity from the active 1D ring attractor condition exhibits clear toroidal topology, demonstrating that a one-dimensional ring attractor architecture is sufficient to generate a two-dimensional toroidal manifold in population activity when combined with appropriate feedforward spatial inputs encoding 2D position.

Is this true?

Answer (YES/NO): YES